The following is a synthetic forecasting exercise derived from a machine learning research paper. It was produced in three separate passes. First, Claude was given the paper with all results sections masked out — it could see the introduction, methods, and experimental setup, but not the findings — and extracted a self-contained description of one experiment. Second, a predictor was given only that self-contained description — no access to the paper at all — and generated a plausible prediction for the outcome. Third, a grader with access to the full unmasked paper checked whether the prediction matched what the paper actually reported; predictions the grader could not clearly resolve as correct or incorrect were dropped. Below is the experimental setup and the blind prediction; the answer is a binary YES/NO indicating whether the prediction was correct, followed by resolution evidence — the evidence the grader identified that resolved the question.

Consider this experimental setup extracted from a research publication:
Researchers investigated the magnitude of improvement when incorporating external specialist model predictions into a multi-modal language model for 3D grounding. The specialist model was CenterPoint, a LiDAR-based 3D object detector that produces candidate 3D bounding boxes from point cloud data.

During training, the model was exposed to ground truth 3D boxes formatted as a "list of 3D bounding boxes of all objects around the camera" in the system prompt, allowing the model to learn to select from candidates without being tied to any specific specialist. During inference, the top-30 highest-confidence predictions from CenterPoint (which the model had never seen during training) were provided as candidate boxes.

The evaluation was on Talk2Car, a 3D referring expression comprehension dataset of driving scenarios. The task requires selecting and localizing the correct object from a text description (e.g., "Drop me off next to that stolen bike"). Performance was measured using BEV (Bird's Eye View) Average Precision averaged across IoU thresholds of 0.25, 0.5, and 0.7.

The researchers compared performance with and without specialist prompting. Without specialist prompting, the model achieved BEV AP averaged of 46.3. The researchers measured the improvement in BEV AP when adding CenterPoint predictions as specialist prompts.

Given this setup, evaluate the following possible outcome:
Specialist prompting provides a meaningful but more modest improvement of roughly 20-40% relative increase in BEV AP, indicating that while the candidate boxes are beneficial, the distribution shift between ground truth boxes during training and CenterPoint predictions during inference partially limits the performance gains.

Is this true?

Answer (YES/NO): NO